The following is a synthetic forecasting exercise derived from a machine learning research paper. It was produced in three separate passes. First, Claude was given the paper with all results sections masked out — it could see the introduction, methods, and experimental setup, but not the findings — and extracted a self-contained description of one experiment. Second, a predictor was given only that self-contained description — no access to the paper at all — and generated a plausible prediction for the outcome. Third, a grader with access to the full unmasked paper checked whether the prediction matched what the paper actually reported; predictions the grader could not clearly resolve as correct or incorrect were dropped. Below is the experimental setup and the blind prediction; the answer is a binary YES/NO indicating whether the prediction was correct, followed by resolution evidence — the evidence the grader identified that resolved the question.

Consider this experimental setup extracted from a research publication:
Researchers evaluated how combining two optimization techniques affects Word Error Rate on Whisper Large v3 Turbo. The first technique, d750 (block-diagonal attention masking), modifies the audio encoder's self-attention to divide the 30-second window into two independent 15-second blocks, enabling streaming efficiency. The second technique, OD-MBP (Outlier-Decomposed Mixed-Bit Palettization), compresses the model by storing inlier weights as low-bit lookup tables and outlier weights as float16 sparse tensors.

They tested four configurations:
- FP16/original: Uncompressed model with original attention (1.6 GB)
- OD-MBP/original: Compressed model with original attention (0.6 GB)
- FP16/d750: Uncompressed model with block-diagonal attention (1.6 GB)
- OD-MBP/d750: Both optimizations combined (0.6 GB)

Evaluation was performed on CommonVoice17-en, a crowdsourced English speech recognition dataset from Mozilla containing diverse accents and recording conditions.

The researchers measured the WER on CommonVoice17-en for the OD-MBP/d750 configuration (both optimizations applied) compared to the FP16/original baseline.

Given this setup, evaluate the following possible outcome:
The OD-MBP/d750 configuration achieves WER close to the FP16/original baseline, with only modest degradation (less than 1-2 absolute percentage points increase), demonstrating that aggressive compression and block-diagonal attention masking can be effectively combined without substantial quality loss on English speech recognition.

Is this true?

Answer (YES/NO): NO